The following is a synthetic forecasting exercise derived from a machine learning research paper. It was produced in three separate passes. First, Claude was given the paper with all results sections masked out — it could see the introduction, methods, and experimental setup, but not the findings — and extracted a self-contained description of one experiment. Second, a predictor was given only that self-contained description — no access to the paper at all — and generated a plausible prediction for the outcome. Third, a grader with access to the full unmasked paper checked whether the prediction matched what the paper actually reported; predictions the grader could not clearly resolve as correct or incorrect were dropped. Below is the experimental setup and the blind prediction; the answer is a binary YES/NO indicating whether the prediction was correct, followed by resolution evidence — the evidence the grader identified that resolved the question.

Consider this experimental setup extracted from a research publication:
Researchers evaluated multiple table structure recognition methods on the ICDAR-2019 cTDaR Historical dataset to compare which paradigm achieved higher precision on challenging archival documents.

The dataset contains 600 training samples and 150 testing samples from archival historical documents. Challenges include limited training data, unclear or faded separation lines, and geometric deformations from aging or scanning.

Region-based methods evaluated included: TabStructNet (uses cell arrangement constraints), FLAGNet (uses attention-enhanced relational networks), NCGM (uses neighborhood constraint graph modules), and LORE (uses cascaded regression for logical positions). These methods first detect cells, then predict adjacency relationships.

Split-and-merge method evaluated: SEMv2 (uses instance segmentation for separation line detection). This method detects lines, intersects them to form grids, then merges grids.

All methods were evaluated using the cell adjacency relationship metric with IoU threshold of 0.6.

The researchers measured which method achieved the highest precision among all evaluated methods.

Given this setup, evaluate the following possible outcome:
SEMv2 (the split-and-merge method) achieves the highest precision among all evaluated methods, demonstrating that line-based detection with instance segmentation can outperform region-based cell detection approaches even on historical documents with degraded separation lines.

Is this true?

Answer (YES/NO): NO